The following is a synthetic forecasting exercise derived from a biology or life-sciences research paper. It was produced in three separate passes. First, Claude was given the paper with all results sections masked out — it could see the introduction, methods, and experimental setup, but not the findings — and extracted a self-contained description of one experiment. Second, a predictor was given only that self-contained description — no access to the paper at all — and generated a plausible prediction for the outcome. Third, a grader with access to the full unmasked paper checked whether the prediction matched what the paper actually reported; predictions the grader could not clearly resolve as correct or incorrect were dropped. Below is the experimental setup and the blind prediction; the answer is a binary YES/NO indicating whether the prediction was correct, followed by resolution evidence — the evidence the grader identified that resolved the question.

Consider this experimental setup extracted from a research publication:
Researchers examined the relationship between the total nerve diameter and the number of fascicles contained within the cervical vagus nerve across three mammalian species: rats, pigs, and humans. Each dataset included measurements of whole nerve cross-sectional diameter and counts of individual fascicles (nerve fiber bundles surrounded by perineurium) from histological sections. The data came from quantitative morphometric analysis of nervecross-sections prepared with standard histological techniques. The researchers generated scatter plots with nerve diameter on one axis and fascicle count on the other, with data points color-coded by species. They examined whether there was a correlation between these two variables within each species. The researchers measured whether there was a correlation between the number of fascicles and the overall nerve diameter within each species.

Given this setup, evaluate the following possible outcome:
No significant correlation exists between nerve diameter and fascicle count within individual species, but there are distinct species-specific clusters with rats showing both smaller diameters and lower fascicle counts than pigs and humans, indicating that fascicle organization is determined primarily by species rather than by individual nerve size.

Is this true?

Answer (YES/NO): NO